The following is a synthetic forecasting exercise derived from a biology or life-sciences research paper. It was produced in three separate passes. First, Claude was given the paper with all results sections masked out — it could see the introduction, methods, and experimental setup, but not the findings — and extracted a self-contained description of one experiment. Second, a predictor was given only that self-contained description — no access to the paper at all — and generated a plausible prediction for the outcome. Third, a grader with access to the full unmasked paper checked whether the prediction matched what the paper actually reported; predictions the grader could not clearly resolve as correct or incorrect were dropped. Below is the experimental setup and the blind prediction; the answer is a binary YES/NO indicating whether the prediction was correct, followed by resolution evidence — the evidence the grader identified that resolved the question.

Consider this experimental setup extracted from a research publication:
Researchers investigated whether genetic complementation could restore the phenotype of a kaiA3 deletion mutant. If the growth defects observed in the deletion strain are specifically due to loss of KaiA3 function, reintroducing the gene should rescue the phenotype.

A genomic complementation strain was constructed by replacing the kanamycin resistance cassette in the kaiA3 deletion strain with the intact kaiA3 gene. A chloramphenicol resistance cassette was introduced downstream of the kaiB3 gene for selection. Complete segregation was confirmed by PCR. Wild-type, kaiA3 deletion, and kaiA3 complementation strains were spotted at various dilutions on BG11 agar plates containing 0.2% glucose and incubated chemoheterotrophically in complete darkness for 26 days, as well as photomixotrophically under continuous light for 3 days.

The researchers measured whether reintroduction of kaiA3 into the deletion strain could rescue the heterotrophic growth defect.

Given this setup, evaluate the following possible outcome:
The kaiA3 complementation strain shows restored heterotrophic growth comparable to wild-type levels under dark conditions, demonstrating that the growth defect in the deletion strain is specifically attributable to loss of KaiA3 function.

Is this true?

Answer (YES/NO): YES